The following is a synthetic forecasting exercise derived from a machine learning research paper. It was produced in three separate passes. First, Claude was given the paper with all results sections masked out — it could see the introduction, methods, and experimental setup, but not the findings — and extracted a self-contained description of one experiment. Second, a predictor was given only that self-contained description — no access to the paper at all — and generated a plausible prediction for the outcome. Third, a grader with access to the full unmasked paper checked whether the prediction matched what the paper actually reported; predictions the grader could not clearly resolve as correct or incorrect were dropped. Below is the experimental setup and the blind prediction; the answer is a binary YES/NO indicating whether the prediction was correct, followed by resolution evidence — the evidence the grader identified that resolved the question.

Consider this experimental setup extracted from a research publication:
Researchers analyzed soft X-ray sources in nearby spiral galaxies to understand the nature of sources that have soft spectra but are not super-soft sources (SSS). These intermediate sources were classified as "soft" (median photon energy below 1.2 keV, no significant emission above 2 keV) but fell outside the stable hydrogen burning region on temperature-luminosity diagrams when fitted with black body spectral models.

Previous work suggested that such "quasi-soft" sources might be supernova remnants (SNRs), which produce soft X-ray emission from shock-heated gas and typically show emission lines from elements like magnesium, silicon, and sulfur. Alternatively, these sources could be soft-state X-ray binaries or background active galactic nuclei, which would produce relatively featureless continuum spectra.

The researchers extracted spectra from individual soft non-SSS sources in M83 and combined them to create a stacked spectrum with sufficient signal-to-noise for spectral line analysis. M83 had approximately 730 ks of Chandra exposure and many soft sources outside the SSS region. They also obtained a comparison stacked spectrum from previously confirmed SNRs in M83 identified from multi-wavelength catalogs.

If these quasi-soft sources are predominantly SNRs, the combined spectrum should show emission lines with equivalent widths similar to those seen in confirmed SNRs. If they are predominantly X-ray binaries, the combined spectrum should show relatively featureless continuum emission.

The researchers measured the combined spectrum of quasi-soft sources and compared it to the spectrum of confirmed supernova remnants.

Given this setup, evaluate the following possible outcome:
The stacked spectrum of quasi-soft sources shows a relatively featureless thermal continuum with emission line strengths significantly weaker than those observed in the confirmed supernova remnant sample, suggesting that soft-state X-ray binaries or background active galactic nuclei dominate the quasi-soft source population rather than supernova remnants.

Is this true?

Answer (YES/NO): NO